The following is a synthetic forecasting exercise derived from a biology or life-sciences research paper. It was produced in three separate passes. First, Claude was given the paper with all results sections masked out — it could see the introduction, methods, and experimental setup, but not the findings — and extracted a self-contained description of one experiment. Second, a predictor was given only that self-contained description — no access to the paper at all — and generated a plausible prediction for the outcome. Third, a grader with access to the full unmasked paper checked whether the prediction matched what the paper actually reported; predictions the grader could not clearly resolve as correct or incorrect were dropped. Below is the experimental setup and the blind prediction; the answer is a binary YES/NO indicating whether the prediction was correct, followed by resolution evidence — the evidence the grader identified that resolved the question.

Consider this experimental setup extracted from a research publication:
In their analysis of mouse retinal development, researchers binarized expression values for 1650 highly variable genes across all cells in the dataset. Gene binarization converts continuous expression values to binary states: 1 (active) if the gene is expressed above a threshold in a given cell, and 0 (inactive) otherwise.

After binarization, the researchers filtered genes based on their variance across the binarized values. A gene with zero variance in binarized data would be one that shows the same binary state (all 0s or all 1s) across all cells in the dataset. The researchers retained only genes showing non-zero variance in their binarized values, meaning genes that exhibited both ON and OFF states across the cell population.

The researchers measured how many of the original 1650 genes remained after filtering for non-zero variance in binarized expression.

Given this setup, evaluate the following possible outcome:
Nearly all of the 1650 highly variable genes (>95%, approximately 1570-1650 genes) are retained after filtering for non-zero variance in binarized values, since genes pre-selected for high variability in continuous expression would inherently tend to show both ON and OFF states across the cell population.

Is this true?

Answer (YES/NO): NO